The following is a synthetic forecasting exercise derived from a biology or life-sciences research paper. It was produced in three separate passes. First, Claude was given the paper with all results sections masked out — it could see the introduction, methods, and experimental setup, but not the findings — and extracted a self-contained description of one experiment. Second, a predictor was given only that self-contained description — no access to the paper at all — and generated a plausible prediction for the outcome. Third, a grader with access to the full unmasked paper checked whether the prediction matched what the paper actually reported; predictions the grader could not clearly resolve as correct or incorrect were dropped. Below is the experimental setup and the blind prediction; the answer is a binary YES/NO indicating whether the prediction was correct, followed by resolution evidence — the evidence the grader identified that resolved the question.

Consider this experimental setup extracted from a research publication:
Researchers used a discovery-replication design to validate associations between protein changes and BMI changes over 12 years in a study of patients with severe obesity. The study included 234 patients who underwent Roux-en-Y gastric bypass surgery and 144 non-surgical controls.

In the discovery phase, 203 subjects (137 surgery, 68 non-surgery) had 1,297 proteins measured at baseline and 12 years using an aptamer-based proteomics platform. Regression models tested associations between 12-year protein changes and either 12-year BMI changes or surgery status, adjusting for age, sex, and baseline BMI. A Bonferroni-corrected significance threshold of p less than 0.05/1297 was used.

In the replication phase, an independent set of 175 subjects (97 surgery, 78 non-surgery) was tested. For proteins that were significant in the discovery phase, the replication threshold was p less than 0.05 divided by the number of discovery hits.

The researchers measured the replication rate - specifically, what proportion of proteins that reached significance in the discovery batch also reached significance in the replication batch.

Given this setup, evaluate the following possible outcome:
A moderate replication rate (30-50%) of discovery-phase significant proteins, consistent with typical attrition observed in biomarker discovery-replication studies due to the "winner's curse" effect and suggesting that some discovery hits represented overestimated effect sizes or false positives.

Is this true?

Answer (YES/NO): NO